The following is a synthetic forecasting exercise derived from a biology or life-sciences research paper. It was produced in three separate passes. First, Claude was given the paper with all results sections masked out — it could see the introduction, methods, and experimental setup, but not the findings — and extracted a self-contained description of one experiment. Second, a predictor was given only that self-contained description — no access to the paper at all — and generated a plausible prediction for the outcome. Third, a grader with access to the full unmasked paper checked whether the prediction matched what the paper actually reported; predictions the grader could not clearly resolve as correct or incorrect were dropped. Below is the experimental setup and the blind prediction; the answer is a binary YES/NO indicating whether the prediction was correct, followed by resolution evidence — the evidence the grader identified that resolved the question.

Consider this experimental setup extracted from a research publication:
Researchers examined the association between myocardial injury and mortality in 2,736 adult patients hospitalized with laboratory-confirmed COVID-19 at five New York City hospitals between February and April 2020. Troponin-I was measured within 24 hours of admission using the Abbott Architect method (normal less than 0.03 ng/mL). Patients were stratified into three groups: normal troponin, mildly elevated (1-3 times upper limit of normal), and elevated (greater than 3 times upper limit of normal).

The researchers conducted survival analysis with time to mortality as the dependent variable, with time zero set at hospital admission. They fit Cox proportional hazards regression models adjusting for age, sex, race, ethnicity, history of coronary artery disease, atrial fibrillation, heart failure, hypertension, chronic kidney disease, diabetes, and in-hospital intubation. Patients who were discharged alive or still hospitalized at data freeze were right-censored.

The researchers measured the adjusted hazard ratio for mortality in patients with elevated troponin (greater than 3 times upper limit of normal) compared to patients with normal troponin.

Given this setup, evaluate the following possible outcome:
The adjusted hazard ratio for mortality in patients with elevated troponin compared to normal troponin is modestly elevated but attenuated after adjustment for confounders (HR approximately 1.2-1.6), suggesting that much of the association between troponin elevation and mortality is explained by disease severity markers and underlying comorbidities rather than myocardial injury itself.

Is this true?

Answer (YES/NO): NO